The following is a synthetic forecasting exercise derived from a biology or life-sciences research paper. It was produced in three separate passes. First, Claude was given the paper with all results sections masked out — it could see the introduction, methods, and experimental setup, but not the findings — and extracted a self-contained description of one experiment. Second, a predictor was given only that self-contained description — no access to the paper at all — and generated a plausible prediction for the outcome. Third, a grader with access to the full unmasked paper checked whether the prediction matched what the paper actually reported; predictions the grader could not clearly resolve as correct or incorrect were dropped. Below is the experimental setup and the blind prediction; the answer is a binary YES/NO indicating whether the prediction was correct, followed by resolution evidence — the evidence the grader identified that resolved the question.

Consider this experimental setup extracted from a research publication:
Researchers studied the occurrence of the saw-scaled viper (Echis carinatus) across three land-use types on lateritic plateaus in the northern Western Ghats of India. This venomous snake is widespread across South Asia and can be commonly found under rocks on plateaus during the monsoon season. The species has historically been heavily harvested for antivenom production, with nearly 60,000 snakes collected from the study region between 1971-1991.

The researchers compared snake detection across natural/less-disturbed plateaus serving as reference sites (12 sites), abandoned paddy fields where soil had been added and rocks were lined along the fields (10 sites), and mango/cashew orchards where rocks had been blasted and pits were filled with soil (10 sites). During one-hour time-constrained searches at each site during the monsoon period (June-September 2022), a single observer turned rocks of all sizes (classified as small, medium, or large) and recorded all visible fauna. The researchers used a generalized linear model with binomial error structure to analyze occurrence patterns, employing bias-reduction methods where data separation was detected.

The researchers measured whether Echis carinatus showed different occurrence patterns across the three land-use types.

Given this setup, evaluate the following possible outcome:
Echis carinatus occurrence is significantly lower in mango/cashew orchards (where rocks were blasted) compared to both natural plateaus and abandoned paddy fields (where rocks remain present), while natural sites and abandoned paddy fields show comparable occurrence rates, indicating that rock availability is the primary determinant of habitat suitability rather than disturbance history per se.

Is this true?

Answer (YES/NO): NO